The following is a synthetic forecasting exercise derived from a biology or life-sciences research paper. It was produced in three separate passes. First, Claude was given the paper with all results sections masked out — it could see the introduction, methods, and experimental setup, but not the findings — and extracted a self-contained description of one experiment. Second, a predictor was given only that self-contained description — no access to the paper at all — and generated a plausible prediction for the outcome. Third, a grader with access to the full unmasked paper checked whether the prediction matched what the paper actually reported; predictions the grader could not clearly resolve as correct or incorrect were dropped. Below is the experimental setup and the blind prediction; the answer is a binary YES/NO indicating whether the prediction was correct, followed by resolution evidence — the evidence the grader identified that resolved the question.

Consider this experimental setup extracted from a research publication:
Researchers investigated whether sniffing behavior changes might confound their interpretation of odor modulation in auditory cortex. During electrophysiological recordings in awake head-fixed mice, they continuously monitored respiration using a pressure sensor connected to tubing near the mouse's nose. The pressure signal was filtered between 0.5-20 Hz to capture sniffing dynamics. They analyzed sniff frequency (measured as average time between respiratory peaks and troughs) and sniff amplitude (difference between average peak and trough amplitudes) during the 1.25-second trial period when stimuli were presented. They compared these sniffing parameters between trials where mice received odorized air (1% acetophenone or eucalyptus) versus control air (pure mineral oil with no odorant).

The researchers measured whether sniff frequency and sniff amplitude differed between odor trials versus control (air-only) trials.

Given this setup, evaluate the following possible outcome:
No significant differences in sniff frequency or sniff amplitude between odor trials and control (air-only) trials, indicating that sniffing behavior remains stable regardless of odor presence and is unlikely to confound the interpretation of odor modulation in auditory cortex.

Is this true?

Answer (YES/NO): NO